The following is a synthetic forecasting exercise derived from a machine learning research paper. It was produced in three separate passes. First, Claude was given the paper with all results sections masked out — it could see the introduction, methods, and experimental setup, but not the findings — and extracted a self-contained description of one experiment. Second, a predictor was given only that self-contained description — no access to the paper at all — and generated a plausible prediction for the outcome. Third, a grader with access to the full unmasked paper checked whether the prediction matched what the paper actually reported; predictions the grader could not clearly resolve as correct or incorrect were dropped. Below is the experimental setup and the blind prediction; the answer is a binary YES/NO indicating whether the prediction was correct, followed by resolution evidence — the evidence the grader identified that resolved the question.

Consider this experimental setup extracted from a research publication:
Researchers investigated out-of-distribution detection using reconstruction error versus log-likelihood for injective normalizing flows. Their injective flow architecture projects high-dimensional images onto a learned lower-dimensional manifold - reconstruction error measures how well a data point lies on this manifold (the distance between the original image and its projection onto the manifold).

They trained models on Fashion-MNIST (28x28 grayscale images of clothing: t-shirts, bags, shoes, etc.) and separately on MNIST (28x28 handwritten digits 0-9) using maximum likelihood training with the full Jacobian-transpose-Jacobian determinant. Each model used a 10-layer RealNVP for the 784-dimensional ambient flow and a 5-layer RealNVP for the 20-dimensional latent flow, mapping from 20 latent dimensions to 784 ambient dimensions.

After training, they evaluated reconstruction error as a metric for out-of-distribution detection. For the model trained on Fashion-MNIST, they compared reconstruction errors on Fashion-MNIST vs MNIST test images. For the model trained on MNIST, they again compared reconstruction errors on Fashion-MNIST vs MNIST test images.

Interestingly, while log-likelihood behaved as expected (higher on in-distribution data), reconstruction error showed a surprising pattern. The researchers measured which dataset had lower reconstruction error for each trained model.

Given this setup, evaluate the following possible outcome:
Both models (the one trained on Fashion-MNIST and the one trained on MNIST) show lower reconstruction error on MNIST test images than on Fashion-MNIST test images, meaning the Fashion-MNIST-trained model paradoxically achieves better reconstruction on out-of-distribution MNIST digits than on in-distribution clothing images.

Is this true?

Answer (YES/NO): NO